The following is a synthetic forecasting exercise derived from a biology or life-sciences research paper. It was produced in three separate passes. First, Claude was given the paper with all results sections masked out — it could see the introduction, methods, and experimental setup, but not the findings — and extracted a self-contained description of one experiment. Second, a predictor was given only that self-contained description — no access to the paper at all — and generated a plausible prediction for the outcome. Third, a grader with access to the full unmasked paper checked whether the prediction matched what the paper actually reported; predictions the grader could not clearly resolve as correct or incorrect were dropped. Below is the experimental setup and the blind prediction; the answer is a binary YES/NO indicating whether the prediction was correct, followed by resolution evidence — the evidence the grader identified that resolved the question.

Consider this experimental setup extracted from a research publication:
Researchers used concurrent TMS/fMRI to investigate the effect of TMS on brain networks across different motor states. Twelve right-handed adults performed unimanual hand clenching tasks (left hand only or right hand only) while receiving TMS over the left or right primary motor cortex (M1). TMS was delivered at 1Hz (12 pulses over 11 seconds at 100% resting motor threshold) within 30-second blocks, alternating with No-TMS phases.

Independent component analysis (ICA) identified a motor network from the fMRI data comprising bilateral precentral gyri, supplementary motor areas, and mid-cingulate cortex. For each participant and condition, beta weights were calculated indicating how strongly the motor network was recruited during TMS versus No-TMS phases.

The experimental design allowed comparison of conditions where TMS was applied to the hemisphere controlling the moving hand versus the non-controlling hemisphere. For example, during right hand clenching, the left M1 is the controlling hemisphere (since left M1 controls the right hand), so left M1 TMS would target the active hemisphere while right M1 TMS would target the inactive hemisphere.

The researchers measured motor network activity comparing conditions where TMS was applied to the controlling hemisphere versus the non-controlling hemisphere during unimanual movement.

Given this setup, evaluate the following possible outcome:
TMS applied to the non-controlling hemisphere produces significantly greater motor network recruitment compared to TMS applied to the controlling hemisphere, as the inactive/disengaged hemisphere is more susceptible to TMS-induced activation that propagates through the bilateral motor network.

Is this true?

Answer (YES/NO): NO